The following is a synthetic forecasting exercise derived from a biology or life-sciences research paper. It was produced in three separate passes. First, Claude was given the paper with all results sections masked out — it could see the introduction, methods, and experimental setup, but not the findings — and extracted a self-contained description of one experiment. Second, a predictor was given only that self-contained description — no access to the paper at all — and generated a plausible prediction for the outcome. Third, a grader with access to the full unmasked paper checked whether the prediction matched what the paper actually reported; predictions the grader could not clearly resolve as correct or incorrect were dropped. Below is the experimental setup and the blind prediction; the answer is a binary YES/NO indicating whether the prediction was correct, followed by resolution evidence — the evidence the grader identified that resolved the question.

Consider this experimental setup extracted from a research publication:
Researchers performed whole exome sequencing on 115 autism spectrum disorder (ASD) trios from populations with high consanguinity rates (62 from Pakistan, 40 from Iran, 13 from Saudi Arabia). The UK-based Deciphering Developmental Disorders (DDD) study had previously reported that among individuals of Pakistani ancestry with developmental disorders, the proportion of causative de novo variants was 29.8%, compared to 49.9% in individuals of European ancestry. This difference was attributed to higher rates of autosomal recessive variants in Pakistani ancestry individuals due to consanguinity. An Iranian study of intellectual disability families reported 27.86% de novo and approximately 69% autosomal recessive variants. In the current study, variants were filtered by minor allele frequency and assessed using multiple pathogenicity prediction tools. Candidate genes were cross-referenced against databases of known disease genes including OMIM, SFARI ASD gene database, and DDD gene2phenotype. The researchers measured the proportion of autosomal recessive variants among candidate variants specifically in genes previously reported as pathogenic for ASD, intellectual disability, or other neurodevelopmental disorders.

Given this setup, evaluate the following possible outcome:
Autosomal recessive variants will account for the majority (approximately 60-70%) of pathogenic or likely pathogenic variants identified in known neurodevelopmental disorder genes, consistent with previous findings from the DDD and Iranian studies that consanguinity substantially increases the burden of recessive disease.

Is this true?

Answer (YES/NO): NO